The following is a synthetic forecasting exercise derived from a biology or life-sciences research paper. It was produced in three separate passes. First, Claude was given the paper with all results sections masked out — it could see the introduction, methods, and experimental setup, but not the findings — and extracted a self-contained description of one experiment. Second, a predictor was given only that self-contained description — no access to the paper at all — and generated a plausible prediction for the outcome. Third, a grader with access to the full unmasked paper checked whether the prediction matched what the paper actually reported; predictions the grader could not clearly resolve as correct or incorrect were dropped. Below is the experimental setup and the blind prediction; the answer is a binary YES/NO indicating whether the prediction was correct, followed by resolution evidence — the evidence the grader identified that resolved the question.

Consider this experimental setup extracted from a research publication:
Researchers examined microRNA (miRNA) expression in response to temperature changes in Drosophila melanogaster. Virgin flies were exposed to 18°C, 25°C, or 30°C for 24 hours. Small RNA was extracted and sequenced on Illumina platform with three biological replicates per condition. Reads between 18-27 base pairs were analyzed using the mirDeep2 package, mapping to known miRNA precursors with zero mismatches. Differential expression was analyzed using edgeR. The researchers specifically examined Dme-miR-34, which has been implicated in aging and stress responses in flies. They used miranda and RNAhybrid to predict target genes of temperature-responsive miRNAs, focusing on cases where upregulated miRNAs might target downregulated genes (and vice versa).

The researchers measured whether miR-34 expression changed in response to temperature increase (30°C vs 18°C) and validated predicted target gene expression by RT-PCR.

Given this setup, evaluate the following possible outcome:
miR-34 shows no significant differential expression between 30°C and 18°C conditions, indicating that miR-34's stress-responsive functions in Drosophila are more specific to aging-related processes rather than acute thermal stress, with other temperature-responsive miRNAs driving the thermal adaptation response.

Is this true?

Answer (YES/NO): NO